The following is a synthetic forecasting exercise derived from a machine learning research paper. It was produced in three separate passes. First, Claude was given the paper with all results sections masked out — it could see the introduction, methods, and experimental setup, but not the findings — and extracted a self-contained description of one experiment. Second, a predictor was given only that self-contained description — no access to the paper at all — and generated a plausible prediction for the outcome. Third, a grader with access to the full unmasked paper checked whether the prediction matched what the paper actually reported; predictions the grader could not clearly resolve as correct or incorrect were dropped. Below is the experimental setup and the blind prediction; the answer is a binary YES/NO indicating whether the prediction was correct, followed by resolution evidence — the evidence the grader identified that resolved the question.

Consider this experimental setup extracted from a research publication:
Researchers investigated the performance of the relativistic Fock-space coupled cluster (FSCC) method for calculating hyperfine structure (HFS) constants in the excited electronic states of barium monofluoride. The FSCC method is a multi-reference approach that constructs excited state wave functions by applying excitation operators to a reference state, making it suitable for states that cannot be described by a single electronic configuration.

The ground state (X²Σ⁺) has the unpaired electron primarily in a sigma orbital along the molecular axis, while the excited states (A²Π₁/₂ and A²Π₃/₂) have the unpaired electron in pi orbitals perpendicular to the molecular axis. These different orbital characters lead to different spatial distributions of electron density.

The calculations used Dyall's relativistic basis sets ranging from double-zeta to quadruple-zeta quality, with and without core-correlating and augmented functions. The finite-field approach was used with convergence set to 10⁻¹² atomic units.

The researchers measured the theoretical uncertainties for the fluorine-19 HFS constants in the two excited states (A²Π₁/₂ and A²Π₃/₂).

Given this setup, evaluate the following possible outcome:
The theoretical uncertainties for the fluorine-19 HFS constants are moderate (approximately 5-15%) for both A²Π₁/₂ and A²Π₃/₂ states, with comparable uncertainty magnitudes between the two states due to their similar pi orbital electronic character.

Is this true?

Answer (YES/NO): NO